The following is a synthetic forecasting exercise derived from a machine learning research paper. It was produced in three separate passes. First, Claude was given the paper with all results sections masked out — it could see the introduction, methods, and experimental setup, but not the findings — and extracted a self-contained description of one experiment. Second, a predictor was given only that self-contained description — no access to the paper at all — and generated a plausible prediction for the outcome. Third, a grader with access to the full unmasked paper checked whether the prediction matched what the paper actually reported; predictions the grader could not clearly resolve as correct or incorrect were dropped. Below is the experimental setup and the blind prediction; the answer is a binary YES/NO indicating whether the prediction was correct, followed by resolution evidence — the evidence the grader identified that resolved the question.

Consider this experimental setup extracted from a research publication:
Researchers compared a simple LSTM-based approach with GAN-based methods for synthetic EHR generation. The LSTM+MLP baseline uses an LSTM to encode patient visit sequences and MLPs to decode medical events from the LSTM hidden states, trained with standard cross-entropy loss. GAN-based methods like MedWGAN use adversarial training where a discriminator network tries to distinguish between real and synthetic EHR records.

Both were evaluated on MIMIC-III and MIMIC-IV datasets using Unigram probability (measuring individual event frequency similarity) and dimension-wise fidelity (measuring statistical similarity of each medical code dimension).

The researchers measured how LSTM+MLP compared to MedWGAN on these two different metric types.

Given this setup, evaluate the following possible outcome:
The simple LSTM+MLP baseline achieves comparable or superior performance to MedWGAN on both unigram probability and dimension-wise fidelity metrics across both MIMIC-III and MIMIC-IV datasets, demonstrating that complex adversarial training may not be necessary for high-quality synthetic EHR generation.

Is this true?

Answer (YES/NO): NO